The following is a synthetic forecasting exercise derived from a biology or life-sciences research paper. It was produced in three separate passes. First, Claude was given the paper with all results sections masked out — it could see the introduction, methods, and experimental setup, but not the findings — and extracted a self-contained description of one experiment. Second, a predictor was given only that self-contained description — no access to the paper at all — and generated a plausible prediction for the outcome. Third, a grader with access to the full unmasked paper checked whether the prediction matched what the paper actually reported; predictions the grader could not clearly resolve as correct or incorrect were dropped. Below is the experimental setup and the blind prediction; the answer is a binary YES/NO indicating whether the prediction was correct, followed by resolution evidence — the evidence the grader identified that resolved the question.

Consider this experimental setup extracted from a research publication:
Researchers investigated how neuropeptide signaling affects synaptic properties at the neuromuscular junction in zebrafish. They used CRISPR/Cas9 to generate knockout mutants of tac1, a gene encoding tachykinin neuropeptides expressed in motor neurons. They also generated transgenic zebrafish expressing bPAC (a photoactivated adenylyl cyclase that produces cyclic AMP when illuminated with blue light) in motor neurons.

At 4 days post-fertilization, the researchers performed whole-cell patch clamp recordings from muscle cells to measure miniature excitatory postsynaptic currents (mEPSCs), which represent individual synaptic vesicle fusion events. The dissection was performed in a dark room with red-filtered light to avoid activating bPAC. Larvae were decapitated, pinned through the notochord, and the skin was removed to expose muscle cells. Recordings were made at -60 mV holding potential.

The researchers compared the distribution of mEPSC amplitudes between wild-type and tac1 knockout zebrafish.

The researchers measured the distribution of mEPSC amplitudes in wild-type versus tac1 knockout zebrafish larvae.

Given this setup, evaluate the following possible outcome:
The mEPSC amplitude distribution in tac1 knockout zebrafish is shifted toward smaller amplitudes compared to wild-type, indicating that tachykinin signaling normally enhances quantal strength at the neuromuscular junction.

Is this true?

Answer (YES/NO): YES